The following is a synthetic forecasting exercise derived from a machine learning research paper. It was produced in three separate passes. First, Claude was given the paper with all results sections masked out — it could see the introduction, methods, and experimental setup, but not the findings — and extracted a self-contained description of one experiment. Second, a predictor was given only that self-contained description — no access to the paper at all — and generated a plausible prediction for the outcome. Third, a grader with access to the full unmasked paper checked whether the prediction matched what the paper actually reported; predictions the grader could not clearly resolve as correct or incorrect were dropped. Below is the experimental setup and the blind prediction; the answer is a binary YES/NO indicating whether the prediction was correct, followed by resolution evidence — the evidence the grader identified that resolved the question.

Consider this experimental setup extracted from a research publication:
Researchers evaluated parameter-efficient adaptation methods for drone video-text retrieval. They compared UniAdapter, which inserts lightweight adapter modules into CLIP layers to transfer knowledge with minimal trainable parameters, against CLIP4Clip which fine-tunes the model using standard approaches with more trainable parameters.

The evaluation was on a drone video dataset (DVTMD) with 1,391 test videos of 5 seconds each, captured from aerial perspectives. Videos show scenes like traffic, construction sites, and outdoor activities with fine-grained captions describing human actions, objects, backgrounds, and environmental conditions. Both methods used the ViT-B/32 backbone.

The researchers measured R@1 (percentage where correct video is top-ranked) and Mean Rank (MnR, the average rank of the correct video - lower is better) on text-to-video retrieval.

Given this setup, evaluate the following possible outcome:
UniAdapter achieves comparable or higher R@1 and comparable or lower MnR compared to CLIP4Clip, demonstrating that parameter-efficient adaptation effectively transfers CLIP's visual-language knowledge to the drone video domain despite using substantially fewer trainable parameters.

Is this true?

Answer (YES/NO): YES